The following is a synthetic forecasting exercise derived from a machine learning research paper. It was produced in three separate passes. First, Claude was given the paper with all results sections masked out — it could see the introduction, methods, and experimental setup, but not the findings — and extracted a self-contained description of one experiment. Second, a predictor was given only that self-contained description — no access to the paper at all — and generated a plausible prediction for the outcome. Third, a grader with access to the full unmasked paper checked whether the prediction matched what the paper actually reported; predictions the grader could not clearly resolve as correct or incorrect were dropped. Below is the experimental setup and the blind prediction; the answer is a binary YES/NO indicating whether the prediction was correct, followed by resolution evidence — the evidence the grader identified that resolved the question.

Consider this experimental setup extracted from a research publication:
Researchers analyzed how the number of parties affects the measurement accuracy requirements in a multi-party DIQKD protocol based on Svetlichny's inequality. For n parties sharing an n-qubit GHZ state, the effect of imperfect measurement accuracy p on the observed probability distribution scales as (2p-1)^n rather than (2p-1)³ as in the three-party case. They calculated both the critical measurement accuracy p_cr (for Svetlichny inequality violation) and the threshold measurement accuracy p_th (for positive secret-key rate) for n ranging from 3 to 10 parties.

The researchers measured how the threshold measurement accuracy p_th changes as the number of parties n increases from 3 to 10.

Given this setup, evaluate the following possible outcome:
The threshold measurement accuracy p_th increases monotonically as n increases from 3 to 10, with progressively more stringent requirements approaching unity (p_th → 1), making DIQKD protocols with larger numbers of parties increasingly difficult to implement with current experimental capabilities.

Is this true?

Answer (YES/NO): YES